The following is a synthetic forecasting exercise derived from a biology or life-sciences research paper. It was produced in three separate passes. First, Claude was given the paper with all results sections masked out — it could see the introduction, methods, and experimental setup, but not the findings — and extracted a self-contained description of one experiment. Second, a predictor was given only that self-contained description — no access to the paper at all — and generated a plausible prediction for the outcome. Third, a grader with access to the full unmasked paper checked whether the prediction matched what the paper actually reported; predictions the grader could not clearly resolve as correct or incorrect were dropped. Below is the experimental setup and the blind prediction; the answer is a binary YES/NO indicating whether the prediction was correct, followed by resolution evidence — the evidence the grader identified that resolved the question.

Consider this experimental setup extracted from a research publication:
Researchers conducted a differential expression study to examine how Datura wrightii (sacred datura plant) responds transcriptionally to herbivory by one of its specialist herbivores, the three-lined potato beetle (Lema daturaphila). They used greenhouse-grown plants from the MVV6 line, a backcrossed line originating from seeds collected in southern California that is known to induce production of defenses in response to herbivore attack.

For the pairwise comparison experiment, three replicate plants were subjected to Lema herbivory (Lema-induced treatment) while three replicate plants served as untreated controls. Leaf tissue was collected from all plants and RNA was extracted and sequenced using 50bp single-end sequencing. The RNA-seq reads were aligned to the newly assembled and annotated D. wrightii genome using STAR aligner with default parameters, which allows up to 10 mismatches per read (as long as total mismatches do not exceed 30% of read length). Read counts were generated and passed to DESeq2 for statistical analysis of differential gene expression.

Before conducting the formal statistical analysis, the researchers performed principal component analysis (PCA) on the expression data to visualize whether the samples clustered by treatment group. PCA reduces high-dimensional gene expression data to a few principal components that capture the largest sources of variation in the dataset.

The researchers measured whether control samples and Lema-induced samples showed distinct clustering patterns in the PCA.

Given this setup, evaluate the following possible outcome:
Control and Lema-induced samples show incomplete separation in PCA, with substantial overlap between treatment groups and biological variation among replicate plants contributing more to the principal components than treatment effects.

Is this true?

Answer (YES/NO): NO